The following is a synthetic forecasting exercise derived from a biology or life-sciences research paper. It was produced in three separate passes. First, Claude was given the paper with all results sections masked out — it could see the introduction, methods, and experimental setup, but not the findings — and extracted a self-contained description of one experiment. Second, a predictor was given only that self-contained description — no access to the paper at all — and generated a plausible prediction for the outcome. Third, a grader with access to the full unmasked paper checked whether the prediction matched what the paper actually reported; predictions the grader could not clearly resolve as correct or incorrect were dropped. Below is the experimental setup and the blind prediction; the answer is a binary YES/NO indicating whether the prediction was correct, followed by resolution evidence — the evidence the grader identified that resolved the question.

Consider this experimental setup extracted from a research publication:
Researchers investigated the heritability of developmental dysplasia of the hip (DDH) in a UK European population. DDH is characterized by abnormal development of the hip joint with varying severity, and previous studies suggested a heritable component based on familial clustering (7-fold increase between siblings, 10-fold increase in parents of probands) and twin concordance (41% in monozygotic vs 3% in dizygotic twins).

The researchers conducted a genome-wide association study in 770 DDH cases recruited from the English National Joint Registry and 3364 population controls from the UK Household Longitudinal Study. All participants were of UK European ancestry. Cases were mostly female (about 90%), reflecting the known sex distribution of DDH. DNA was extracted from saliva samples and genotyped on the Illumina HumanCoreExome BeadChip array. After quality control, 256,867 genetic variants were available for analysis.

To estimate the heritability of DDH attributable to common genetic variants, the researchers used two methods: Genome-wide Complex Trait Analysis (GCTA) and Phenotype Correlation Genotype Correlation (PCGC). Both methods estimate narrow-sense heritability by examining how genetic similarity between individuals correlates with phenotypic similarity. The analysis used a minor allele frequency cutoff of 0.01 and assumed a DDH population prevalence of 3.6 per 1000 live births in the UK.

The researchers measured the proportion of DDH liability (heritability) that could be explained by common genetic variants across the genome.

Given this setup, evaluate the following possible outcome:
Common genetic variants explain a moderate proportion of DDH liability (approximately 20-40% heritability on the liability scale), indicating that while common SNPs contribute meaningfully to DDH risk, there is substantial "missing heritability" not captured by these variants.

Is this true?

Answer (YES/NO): NO